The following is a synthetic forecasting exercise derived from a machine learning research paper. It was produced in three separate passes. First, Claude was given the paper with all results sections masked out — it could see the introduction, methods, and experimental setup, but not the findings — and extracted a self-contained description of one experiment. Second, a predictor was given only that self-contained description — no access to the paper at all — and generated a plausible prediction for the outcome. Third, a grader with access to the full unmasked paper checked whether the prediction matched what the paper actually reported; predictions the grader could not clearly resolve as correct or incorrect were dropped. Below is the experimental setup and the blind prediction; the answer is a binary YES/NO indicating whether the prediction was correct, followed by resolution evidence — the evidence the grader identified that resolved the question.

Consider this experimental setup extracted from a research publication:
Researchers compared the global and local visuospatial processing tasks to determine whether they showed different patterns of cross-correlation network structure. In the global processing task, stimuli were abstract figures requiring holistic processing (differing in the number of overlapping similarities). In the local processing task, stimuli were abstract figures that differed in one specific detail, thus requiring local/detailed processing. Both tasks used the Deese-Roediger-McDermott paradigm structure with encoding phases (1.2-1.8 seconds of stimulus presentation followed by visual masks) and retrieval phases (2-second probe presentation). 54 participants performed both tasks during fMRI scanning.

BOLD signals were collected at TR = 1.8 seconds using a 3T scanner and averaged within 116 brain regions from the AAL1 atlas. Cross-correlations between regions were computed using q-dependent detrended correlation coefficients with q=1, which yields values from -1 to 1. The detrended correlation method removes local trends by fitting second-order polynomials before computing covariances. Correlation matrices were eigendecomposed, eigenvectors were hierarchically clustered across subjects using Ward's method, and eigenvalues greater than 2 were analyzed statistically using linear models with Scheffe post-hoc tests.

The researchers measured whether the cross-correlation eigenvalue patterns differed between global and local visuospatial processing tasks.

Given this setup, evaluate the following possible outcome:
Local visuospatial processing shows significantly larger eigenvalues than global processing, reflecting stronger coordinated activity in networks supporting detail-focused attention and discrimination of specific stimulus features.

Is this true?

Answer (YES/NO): NO